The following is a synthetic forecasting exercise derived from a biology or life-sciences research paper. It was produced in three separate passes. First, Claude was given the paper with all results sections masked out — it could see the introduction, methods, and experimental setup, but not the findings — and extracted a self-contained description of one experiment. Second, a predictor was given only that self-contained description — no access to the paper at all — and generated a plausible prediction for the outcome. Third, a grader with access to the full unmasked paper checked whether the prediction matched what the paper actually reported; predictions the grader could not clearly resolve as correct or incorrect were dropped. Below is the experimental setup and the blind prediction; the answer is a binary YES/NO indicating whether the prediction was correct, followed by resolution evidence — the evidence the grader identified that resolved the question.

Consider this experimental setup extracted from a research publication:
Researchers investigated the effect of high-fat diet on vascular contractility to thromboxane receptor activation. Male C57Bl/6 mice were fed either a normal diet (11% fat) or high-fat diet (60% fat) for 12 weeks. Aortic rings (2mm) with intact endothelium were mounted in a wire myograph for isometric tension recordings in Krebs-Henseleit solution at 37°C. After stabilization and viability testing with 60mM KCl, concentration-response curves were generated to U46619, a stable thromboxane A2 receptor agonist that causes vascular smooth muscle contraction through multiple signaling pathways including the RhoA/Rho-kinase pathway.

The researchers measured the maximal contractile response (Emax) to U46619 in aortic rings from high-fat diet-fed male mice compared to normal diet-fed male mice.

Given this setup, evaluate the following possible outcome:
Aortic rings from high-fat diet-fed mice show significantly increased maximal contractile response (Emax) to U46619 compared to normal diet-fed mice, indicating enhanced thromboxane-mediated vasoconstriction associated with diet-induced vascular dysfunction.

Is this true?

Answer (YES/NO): NO